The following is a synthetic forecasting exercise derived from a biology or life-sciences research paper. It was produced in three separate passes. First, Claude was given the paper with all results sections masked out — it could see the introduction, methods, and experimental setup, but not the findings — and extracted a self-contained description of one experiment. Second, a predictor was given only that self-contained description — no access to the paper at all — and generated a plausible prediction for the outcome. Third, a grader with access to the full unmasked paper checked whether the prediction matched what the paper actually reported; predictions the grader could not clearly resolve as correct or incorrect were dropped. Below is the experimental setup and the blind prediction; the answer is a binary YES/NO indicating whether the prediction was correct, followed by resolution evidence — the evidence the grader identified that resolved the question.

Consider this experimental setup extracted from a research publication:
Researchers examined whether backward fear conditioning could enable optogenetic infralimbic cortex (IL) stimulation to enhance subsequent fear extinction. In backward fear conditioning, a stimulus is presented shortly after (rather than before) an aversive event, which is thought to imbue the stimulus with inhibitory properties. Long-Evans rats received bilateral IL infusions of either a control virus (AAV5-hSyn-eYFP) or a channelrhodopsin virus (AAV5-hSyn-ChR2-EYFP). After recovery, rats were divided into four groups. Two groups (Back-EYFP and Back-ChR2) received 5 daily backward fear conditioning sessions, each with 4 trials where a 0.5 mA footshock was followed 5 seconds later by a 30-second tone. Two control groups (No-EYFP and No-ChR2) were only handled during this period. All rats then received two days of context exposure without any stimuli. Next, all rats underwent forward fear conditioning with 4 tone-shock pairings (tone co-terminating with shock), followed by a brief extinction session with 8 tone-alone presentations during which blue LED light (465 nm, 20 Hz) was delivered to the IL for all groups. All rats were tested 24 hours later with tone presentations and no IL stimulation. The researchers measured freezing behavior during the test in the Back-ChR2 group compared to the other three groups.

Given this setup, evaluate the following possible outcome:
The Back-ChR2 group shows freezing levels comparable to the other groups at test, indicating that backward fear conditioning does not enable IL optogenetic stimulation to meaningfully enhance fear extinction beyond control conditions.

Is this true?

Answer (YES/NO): NO